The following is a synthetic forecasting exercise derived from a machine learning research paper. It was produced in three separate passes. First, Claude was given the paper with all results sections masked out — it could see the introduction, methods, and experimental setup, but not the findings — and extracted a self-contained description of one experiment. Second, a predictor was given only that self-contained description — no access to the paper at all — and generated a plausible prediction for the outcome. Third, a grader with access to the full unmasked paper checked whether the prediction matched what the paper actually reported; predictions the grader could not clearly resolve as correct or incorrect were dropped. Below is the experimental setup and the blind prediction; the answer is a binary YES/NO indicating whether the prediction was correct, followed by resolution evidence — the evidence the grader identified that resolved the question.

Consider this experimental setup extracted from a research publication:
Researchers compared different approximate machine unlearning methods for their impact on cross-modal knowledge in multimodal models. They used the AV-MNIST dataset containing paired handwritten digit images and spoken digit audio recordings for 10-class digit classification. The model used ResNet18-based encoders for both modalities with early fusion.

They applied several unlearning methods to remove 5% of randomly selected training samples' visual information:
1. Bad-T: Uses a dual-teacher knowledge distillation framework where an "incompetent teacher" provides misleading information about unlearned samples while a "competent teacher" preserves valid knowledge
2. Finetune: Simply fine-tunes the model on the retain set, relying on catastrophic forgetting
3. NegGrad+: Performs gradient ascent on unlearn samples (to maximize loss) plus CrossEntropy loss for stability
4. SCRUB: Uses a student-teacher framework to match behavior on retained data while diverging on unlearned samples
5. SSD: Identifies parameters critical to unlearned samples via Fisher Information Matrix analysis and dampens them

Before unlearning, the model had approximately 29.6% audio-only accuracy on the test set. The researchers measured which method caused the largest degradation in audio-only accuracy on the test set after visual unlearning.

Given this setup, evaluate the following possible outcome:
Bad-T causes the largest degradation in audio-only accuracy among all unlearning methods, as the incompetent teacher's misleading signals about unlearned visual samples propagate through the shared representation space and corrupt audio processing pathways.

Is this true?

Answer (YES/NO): YES